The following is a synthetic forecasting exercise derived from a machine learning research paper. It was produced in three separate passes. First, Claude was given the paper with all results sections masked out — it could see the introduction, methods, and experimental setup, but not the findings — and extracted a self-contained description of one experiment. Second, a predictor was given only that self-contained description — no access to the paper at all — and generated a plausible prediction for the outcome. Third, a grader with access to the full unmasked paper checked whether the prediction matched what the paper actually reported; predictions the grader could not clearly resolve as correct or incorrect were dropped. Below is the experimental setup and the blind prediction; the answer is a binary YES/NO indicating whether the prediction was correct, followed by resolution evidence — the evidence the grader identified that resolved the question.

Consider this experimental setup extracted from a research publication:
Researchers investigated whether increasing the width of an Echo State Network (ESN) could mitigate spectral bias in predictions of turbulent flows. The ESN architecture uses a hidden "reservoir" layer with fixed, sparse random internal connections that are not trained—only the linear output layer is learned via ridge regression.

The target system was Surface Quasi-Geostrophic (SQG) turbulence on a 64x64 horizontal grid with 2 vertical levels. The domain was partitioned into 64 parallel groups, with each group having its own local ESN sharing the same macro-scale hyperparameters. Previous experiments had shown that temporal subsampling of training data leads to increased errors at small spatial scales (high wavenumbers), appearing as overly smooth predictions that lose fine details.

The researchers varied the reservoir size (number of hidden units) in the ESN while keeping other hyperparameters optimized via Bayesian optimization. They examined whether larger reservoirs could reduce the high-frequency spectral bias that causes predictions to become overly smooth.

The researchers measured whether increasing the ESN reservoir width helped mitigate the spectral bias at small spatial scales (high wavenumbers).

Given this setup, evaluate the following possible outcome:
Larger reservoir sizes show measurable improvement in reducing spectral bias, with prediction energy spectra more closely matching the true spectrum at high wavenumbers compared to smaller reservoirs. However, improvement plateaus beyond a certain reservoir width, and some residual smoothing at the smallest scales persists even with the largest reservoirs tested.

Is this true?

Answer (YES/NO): NO